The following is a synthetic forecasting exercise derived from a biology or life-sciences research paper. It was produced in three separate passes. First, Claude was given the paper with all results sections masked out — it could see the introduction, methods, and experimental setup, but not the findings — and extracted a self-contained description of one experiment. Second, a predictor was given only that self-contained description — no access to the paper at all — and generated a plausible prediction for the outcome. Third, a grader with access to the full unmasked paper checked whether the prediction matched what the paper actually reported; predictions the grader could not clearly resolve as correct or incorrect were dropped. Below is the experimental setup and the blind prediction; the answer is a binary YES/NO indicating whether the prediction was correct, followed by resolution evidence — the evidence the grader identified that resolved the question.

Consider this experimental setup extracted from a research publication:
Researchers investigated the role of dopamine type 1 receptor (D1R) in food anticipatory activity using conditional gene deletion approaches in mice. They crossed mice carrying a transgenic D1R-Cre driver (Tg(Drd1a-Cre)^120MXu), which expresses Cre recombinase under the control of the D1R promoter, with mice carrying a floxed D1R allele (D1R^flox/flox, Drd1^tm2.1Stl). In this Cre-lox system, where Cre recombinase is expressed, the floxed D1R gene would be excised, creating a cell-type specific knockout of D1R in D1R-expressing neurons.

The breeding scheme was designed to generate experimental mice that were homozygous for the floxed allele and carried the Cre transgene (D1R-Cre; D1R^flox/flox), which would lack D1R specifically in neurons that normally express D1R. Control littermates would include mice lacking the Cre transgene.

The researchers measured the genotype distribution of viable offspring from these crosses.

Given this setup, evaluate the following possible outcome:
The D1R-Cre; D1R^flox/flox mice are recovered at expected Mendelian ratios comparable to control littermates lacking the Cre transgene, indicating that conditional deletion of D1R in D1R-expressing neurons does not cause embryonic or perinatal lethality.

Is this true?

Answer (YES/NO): NO